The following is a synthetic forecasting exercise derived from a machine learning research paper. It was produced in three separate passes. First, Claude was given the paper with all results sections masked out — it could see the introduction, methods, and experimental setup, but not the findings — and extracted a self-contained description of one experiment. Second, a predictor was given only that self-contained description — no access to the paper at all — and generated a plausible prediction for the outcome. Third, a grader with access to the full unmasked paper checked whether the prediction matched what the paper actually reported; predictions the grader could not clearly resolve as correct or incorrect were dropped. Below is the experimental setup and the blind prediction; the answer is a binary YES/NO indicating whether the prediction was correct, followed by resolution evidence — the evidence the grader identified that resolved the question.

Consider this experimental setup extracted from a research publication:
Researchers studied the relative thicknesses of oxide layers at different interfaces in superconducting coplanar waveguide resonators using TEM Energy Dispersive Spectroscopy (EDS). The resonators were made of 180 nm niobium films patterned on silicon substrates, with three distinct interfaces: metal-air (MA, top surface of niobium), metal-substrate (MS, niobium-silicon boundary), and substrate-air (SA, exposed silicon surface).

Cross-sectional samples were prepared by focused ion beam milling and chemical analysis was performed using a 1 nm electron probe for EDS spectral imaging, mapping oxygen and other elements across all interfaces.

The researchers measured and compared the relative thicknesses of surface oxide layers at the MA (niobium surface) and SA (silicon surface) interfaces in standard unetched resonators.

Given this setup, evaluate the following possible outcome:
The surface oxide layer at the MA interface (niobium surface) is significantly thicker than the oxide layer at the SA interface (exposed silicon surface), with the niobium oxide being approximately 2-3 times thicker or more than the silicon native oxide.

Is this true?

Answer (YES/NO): NO